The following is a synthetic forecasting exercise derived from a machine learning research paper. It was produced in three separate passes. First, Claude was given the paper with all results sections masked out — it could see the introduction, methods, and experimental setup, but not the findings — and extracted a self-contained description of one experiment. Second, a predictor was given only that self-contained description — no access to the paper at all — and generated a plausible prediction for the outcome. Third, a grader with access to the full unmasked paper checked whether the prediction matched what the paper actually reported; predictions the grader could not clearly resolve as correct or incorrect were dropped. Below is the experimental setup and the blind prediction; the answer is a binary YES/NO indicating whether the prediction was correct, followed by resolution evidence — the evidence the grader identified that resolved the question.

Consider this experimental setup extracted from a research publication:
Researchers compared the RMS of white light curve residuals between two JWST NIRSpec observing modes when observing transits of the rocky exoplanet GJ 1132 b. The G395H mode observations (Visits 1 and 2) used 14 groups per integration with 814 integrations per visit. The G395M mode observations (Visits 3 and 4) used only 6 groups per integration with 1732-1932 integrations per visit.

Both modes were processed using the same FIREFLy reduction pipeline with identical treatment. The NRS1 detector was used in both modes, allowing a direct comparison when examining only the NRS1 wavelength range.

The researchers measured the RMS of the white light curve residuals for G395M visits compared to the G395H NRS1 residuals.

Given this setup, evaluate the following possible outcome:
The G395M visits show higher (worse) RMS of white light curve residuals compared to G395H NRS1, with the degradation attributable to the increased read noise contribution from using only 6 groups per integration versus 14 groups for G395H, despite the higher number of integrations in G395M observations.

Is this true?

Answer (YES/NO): YES